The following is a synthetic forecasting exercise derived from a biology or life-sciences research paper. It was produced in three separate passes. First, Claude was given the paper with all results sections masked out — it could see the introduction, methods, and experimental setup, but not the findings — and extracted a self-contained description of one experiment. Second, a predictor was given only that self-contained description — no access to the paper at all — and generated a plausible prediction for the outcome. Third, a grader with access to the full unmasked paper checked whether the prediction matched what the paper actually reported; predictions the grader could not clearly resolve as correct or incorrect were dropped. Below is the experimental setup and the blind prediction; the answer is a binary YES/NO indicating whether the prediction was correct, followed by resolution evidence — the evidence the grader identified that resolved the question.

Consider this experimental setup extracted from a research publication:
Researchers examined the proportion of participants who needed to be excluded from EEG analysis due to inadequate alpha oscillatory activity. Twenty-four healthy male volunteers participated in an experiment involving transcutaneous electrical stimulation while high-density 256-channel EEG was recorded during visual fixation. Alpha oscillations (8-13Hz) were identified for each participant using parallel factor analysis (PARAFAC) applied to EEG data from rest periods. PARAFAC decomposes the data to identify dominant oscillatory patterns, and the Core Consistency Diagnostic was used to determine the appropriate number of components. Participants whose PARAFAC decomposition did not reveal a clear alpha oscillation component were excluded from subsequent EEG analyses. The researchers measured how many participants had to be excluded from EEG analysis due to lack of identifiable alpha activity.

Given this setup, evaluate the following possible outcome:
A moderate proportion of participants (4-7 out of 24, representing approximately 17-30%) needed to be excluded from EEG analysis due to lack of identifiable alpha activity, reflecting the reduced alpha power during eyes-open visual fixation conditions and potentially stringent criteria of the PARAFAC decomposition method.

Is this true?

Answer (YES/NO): NO